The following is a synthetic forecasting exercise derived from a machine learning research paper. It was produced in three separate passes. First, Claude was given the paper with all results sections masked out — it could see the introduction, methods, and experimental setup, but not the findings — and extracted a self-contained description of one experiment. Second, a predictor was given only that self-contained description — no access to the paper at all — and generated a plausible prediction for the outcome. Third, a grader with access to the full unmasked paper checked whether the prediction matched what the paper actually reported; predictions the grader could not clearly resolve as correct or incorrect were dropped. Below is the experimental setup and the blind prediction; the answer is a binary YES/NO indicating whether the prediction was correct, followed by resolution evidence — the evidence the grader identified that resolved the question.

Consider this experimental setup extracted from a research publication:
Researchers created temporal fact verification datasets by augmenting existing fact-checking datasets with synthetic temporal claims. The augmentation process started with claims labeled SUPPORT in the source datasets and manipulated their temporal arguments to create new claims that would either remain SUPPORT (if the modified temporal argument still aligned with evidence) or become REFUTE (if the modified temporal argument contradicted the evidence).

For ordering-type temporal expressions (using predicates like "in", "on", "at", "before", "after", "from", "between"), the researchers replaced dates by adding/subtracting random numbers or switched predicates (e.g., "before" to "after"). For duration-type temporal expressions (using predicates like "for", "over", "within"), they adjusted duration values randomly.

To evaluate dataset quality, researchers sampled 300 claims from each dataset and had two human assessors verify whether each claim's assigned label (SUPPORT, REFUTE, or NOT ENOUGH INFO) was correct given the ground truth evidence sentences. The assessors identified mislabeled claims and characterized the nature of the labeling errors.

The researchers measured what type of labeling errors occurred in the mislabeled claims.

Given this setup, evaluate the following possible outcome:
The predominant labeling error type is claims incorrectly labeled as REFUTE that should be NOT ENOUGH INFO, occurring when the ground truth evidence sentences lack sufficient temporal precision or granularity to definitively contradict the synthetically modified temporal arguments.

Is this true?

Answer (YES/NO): NO